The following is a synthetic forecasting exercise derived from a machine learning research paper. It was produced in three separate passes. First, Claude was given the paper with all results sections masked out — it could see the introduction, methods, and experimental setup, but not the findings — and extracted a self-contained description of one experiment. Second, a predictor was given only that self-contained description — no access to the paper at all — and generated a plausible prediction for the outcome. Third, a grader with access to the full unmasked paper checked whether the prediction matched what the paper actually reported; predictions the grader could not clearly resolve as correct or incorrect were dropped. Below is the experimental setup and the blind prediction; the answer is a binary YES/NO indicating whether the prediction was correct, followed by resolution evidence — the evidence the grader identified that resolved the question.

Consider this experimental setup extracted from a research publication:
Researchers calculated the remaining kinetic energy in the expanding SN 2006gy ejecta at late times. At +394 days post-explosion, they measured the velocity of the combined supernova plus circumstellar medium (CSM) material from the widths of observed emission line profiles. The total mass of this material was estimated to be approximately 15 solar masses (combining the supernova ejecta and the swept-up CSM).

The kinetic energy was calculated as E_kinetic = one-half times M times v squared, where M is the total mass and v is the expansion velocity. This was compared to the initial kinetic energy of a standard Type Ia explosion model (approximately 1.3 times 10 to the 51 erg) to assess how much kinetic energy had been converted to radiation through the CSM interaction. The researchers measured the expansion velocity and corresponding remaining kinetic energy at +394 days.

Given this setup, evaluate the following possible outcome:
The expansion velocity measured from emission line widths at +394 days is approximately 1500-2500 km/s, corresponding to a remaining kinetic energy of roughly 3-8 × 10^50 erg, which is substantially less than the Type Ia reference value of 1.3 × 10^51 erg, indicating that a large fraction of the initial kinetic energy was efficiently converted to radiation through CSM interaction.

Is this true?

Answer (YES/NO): YES